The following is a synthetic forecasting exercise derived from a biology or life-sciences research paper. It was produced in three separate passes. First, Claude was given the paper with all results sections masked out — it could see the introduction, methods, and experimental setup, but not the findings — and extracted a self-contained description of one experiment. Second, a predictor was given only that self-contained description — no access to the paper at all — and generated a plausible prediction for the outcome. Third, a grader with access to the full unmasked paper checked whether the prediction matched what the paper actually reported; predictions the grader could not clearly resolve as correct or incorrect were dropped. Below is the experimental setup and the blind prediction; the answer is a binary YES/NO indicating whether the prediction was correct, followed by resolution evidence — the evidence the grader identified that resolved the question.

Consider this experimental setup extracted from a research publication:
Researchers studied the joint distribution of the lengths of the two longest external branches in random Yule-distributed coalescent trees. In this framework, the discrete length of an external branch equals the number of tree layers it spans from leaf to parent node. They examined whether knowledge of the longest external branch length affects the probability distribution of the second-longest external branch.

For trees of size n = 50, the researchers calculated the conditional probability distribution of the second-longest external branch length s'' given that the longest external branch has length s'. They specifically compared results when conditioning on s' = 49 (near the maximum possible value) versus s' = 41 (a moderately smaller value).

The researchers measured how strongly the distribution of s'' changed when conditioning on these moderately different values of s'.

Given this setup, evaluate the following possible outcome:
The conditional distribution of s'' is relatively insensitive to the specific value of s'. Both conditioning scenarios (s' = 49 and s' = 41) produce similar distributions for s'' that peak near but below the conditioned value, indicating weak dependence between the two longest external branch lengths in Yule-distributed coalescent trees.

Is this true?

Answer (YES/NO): NO